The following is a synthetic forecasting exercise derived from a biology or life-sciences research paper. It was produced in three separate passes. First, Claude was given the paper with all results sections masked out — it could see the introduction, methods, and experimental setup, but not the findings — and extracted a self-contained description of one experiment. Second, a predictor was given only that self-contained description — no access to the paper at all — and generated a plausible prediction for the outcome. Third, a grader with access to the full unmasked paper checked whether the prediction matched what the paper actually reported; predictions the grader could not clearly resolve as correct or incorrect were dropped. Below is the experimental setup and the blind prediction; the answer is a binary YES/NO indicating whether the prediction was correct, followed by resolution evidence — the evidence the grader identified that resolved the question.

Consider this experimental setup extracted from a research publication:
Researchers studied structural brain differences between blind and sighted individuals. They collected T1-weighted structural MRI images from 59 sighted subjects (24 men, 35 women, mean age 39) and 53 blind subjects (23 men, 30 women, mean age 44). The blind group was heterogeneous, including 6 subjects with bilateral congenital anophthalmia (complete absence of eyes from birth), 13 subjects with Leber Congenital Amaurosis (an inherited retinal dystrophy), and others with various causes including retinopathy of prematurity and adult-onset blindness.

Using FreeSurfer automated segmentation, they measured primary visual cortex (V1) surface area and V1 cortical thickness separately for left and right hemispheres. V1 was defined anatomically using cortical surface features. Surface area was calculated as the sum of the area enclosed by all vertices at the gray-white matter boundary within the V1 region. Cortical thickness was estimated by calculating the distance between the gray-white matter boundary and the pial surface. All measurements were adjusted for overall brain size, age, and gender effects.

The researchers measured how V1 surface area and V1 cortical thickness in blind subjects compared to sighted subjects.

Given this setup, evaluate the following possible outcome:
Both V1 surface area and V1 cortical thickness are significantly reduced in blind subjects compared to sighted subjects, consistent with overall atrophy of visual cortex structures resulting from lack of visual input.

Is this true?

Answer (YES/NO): NO